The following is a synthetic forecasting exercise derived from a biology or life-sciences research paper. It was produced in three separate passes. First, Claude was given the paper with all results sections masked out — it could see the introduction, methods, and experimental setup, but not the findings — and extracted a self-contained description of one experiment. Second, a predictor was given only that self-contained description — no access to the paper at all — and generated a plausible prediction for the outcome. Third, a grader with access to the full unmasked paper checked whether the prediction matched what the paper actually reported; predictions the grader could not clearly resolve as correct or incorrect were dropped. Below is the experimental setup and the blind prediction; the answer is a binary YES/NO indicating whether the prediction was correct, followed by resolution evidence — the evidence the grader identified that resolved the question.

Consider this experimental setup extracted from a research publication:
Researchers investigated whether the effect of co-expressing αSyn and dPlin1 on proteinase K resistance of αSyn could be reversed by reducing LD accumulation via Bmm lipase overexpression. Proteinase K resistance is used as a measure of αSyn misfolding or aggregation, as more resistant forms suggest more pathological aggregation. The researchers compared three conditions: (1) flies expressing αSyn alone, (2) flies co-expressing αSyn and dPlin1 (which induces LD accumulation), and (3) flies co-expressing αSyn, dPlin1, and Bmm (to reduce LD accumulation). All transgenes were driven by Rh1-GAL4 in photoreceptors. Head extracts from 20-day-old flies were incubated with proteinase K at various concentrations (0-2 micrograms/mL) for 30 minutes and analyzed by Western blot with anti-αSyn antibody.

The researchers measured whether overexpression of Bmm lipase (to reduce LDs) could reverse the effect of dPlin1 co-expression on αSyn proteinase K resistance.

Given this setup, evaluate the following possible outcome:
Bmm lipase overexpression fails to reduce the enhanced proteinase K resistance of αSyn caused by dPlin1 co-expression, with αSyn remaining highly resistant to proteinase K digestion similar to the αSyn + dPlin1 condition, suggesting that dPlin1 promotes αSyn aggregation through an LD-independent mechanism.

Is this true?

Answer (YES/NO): NO